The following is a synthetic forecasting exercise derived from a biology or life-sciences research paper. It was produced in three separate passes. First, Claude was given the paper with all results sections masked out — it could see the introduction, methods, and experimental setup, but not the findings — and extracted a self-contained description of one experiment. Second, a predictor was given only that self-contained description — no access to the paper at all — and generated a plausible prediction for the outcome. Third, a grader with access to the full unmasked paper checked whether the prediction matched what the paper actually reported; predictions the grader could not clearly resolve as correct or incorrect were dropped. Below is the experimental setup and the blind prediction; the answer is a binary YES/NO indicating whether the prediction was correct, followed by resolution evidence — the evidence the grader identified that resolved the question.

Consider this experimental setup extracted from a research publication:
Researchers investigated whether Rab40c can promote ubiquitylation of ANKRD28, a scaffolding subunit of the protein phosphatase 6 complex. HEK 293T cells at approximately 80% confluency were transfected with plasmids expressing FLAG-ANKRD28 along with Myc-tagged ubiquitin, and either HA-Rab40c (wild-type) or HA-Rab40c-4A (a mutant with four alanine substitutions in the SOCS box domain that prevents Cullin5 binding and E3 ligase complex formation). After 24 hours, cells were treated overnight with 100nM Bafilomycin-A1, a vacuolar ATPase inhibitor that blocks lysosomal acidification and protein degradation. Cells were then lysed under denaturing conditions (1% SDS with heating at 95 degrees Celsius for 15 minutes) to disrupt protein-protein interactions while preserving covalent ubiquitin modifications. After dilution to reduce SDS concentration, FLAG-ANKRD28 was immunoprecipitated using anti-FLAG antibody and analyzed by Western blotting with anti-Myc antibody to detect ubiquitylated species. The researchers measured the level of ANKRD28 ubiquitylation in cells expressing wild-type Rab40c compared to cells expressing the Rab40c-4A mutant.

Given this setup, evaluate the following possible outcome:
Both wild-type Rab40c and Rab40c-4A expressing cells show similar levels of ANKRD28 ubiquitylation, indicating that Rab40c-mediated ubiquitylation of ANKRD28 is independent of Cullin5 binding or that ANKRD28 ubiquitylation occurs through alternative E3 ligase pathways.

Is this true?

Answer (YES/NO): NO